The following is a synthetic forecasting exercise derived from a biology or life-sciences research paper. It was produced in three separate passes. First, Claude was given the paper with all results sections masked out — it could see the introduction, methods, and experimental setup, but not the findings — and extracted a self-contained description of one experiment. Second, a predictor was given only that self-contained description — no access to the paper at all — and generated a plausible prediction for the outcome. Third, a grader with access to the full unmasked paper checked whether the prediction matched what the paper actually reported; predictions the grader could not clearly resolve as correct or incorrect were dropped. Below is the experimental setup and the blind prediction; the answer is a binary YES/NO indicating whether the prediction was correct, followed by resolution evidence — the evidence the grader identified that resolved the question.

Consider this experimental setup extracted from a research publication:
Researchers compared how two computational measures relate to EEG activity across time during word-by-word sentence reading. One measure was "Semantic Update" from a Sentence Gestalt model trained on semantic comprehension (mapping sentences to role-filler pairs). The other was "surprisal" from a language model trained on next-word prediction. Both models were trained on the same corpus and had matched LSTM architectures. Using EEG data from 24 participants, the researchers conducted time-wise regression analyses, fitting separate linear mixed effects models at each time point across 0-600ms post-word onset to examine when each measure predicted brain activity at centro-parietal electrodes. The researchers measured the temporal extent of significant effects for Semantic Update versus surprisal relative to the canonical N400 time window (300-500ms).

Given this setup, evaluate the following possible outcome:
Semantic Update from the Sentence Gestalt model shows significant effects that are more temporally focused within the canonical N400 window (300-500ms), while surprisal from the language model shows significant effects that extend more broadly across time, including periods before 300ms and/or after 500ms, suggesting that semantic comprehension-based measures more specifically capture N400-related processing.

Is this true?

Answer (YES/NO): NO